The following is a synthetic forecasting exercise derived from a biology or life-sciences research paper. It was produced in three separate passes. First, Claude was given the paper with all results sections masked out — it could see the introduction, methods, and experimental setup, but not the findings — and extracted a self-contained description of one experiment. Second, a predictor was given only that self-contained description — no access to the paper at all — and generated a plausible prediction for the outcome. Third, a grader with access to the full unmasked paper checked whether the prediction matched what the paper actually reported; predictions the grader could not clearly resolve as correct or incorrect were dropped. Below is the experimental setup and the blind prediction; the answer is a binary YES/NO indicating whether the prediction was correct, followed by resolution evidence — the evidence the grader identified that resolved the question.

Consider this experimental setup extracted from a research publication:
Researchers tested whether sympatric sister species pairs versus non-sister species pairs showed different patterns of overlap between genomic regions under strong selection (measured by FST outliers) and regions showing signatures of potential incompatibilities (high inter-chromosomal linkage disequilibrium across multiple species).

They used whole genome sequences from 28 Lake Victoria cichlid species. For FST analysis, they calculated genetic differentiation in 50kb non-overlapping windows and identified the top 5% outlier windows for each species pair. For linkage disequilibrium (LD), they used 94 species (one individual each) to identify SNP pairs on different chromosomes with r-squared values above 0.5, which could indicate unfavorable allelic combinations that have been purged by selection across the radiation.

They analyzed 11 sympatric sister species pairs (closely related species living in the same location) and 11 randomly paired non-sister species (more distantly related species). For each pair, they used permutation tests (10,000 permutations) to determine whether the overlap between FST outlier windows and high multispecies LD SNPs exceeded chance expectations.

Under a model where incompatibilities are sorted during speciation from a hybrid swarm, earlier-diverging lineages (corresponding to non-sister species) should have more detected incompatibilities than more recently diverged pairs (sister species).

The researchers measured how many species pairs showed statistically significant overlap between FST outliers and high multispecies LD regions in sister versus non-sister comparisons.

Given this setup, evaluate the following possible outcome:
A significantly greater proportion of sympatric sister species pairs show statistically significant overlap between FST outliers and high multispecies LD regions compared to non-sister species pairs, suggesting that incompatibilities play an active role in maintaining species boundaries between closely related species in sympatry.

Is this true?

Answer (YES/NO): NO